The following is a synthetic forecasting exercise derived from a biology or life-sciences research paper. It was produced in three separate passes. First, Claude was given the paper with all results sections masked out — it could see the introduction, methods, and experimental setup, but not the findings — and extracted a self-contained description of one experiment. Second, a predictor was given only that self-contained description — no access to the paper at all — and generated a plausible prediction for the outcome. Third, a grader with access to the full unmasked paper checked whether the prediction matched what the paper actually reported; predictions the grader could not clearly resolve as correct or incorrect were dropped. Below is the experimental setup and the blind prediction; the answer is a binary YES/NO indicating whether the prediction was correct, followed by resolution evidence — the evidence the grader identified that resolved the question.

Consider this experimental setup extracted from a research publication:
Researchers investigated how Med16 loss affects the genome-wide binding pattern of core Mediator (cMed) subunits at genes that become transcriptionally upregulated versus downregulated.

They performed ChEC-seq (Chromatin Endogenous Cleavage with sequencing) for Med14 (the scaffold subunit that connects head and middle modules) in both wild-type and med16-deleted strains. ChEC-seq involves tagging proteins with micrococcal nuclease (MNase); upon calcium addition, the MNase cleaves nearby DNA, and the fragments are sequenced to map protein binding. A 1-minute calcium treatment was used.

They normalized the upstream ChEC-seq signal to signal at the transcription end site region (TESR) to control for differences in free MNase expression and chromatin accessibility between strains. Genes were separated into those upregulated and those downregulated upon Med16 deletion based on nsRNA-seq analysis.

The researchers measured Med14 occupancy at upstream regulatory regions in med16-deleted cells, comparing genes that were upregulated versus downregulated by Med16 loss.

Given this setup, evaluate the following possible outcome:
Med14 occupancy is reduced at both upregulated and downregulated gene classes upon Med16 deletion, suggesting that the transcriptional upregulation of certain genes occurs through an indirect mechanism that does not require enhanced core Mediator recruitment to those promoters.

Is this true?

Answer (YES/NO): YES